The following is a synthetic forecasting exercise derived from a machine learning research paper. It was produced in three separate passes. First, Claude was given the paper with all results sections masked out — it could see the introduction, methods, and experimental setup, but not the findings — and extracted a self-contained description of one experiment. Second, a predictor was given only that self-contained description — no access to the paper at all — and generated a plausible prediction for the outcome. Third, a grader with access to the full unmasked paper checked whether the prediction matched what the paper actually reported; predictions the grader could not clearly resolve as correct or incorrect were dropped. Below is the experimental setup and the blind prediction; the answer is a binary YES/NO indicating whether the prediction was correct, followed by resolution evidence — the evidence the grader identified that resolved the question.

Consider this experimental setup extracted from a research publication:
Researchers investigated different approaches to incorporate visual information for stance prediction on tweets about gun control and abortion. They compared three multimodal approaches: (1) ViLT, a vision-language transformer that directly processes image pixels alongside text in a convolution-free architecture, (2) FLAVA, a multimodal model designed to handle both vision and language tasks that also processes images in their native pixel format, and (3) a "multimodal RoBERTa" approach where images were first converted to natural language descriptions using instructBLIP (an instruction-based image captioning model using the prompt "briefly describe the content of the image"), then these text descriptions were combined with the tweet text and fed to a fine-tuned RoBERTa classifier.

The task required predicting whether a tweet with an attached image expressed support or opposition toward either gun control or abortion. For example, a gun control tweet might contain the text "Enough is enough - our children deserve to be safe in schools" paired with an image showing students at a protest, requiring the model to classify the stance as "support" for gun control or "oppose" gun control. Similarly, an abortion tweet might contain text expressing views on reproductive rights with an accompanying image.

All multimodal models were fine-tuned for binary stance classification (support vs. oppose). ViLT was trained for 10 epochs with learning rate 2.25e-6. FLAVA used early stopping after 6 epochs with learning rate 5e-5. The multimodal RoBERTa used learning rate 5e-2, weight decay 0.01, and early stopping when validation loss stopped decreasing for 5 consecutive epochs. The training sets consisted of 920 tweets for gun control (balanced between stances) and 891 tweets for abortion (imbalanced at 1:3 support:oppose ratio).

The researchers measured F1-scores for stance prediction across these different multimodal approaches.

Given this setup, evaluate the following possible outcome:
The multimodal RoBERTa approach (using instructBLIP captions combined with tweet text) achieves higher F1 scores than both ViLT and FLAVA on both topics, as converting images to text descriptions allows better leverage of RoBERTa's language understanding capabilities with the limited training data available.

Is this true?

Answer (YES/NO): YES